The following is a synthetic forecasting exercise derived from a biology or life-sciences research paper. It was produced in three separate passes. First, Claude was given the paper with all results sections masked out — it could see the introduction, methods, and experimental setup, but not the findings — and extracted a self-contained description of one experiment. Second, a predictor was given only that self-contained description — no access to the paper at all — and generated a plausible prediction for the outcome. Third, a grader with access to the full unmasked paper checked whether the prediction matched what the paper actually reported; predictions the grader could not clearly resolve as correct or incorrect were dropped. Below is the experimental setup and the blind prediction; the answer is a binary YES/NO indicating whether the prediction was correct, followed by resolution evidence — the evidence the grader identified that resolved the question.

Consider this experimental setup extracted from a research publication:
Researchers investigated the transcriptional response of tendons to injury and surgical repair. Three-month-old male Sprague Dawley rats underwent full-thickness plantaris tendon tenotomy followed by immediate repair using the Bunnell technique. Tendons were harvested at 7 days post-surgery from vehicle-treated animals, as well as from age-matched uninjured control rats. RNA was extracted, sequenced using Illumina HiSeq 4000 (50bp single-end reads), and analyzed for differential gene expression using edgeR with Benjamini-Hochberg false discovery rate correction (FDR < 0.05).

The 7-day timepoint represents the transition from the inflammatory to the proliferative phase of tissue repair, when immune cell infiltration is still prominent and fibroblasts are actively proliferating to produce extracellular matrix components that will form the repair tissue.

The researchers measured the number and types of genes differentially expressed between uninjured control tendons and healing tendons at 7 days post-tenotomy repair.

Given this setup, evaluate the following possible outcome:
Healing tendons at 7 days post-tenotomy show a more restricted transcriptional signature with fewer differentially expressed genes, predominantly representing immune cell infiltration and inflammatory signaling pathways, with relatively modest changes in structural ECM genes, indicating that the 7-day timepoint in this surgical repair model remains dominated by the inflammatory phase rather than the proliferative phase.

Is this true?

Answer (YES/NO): NO